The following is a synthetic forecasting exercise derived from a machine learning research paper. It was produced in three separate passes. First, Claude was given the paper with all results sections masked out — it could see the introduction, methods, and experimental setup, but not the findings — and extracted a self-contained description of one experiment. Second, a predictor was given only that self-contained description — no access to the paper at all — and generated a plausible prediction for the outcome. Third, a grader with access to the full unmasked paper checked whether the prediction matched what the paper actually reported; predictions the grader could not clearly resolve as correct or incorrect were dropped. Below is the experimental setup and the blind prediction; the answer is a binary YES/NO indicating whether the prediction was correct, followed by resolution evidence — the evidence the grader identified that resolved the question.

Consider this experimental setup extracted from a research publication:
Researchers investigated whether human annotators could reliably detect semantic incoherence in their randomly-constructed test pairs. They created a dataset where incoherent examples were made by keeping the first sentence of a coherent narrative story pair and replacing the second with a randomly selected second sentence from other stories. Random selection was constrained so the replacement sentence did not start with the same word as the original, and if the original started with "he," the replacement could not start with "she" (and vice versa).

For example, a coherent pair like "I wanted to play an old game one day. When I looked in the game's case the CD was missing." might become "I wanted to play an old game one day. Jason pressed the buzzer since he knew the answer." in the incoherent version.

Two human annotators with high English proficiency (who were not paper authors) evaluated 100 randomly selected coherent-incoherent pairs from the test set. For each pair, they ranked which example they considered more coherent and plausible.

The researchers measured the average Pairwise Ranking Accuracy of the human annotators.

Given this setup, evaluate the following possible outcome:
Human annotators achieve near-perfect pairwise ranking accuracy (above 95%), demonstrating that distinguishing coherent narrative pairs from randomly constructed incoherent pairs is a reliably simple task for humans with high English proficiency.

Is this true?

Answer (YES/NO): NO